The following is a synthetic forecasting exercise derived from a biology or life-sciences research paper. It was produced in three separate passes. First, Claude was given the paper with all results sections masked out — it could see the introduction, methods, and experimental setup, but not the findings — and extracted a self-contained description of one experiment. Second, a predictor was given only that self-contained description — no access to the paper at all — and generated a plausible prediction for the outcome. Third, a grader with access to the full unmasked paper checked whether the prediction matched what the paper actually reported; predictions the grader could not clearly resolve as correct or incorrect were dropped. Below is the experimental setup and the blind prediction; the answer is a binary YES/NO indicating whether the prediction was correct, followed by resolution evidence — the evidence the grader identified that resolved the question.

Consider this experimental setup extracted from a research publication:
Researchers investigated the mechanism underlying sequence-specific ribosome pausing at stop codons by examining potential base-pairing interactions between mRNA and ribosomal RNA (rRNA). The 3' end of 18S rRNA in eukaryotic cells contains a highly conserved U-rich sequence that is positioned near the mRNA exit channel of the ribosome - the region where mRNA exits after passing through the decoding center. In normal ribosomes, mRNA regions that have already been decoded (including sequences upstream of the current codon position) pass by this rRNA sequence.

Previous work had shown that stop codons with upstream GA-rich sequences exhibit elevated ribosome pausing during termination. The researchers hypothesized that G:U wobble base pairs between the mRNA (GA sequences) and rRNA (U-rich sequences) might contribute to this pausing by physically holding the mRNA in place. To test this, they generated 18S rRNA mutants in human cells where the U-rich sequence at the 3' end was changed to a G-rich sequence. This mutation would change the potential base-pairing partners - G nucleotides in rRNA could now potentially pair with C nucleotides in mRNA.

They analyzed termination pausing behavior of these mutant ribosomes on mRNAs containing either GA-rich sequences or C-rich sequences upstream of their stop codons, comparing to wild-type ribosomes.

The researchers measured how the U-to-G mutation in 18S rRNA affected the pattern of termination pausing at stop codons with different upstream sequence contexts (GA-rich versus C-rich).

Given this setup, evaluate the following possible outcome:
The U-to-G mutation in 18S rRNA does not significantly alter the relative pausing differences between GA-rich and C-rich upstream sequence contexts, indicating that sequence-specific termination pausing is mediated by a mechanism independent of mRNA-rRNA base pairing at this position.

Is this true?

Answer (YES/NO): NO